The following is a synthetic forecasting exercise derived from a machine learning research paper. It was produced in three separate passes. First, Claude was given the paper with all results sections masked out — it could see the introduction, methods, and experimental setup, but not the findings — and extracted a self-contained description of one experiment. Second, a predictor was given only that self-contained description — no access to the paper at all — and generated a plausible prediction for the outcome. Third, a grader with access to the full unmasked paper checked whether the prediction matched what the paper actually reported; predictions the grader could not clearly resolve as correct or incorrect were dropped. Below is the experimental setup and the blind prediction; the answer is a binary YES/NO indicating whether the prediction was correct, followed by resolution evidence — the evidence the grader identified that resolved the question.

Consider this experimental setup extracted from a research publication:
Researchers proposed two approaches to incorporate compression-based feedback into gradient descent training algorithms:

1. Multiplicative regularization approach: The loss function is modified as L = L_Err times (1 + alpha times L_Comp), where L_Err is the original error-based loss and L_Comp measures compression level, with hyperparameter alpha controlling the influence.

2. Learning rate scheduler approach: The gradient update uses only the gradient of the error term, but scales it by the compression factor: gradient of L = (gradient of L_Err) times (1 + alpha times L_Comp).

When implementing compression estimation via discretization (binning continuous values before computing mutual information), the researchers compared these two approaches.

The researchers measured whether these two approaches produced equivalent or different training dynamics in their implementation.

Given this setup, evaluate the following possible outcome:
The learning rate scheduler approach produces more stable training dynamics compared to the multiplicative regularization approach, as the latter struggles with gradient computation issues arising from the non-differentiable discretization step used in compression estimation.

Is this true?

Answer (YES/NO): NO